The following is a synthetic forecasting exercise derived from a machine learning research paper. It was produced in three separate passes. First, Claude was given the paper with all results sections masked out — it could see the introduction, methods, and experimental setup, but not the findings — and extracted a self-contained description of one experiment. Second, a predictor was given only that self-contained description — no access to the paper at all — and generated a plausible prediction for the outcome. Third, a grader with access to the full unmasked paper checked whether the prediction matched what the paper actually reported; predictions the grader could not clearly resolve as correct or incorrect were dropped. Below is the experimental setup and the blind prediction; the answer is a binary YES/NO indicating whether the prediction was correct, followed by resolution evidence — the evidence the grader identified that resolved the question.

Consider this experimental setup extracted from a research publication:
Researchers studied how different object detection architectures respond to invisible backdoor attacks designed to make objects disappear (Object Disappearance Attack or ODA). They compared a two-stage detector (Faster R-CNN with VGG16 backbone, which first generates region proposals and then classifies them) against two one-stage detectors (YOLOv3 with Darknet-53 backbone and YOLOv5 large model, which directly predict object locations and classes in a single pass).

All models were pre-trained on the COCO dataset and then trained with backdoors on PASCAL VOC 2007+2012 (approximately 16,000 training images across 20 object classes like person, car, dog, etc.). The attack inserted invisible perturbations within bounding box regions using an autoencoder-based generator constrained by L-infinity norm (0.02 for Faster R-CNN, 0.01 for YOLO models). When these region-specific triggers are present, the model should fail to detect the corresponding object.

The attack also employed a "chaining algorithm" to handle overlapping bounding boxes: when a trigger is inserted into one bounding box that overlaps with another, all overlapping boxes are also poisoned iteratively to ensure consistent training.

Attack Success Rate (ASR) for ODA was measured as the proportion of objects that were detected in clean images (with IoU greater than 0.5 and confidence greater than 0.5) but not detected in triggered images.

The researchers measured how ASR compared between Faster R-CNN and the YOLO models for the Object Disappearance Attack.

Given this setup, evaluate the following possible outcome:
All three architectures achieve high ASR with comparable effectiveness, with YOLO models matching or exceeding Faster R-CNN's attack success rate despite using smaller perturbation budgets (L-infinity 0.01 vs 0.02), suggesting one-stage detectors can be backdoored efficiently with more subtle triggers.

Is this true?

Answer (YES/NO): YES